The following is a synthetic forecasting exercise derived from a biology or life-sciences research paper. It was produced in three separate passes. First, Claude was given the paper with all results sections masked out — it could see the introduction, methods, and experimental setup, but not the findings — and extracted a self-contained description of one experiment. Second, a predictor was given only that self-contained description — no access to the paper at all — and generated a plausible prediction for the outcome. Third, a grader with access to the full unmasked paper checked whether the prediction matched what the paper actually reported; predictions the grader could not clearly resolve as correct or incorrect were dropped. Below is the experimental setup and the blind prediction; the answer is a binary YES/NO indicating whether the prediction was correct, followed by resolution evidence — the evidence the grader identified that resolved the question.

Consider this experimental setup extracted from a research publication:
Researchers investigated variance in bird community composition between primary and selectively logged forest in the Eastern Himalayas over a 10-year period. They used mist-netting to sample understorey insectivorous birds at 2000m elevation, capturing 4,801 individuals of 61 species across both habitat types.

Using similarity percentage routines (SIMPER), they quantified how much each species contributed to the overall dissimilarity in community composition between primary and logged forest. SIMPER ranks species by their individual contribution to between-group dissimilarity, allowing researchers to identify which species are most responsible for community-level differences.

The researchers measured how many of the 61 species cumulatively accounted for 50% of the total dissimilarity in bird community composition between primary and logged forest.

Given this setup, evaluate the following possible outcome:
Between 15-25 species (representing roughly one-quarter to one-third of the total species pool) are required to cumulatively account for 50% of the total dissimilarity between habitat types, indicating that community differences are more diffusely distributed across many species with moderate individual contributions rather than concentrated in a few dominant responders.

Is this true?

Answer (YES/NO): YES